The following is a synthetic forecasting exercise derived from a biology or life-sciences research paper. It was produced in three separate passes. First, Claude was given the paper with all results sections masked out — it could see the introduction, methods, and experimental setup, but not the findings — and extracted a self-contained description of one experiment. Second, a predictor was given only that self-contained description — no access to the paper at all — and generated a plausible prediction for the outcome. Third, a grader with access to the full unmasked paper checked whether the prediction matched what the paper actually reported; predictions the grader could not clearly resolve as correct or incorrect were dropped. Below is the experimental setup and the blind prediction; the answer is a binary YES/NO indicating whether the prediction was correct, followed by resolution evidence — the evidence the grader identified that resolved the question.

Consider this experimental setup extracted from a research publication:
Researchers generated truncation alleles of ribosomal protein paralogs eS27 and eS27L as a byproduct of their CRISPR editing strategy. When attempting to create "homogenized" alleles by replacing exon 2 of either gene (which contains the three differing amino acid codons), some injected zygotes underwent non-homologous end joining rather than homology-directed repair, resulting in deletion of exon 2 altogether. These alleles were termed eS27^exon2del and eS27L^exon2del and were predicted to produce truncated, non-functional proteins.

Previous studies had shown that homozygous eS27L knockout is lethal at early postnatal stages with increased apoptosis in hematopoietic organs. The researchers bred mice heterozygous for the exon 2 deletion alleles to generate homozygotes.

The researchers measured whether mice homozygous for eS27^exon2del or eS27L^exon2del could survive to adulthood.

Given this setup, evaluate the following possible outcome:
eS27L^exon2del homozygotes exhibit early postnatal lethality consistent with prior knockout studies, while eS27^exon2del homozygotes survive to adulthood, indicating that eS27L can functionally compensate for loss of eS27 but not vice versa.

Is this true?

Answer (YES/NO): NO